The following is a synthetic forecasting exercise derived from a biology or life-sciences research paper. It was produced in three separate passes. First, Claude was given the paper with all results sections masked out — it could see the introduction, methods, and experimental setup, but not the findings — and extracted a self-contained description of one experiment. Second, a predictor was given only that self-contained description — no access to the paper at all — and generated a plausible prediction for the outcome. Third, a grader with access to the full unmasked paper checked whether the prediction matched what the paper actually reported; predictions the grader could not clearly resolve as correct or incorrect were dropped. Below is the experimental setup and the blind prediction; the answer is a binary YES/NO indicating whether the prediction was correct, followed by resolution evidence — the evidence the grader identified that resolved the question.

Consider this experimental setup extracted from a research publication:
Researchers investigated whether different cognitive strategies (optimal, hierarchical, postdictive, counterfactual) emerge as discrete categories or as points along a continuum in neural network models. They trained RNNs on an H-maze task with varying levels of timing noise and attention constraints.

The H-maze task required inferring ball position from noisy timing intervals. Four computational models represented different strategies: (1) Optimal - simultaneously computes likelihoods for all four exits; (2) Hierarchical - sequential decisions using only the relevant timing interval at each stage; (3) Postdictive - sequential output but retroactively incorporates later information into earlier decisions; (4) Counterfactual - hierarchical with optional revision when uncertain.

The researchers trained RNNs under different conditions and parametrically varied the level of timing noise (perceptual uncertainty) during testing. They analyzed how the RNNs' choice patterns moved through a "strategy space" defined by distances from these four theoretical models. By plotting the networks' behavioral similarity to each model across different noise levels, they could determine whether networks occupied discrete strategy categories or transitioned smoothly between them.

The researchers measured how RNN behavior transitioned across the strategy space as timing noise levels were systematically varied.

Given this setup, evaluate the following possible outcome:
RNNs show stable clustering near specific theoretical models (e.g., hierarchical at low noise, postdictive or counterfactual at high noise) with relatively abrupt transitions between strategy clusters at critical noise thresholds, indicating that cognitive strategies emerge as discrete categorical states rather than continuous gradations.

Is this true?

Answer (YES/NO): NO